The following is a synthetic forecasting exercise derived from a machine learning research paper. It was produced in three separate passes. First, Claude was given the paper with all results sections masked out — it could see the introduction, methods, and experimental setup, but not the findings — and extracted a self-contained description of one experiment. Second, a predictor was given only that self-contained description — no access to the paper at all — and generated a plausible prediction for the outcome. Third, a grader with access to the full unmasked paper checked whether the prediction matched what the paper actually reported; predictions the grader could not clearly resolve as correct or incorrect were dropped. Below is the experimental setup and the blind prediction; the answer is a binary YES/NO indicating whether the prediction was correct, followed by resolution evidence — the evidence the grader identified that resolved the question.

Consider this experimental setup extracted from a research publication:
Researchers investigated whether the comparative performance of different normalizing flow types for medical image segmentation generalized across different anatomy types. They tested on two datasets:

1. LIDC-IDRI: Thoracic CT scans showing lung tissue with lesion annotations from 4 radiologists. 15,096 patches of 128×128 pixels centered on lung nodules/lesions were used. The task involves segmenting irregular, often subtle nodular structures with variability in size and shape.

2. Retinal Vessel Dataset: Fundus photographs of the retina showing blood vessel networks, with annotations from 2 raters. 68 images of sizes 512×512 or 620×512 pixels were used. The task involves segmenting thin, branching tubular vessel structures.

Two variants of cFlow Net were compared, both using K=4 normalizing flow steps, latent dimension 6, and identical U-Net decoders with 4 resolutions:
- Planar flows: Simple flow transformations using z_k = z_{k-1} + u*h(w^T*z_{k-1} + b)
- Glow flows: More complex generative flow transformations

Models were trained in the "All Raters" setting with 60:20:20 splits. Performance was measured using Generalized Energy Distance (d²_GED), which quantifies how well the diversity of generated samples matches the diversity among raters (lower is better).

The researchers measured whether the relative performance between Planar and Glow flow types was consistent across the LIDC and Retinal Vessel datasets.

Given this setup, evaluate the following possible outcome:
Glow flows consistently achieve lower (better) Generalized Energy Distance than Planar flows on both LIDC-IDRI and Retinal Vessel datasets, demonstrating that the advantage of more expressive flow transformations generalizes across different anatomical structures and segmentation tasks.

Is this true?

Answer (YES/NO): NO